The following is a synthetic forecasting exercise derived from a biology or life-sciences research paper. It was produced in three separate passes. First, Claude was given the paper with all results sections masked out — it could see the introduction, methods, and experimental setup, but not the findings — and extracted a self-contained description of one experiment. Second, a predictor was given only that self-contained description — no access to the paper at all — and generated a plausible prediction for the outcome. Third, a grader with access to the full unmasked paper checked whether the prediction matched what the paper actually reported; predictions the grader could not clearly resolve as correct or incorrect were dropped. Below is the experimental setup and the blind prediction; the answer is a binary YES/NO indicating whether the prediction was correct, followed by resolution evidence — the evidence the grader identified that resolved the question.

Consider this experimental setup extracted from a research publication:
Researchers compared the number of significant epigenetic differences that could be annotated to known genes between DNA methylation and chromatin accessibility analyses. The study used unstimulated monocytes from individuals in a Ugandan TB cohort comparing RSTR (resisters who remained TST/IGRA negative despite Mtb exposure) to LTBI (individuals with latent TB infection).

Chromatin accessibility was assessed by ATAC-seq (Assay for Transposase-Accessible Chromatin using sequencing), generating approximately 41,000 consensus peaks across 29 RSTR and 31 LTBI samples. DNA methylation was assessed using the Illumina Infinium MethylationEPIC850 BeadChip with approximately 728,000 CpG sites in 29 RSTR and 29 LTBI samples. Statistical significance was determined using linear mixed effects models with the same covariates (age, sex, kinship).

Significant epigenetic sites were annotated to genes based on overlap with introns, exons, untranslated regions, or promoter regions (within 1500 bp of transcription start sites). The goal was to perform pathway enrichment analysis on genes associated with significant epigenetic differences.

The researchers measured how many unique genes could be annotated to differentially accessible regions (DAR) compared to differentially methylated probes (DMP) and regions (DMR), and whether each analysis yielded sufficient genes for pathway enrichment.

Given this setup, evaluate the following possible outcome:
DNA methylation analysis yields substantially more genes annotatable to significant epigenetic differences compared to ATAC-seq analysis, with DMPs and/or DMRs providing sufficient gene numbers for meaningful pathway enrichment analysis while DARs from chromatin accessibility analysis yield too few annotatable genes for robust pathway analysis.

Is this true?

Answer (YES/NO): YES